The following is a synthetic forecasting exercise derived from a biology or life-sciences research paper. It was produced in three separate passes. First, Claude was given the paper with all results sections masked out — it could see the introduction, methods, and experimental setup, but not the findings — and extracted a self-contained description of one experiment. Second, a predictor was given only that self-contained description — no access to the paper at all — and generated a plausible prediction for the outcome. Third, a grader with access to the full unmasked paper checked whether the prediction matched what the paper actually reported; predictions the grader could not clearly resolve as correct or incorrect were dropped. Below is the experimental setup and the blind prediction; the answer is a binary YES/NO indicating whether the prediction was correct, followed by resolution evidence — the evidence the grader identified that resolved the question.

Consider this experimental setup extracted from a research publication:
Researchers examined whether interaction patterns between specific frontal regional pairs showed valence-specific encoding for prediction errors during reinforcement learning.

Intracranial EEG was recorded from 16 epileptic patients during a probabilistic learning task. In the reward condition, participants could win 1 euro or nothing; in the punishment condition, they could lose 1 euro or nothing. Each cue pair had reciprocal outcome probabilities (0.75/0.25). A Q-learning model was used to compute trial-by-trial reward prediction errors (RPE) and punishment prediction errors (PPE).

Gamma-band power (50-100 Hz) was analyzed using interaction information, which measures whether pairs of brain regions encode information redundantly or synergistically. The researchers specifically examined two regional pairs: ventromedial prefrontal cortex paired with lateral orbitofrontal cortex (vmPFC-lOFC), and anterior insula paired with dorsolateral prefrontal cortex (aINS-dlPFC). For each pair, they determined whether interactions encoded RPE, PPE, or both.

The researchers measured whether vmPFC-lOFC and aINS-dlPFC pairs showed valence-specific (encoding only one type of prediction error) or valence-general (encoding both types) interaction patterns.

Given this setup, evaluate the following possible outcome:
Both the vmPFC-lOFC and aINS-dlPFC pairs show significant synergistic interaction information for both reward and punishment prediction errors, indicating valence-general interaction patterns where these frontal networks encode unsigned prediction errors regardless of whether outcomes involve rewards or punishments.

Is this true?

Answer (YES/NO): NO